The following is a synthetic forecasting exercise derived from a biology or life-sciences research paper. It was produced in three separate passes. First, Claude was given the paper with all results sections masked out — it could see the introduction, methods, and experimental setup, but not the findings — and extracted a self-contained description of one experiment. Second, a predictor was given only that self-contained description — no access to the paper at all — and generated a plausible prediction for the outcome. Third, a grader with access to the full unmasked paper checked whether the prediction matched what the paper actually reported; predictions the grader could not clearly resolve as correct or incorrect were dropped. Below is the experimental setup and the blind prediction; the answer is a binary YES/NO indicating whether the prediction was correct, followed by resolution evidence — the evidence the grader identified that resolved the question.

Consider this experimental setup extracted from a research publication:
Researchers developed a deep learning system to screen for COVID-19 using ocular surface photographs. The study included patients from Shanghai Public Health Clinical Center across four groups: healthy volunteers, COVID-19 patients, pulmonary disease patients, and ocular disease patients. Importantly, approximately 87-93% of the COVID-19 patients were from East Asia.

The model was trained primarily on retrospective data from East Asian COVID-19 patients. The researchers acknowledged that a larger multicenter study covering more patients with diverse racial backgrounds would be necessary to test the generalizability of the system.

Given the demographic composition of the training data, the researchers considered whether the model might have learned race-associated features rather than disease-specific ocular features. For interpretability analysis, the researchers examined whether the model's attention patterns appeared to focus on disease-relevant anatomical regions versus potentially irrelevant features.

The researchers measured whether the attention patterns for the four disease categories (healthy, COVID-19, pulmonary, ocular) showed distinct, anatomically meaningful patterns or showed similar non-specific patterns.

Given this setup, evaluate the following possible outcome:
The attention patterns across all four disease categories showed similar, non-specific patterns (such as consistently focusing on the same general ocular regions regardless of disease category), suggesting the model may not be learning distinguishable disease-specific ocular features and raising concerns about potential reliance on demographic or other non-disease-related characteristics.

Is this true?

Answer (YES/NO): NO